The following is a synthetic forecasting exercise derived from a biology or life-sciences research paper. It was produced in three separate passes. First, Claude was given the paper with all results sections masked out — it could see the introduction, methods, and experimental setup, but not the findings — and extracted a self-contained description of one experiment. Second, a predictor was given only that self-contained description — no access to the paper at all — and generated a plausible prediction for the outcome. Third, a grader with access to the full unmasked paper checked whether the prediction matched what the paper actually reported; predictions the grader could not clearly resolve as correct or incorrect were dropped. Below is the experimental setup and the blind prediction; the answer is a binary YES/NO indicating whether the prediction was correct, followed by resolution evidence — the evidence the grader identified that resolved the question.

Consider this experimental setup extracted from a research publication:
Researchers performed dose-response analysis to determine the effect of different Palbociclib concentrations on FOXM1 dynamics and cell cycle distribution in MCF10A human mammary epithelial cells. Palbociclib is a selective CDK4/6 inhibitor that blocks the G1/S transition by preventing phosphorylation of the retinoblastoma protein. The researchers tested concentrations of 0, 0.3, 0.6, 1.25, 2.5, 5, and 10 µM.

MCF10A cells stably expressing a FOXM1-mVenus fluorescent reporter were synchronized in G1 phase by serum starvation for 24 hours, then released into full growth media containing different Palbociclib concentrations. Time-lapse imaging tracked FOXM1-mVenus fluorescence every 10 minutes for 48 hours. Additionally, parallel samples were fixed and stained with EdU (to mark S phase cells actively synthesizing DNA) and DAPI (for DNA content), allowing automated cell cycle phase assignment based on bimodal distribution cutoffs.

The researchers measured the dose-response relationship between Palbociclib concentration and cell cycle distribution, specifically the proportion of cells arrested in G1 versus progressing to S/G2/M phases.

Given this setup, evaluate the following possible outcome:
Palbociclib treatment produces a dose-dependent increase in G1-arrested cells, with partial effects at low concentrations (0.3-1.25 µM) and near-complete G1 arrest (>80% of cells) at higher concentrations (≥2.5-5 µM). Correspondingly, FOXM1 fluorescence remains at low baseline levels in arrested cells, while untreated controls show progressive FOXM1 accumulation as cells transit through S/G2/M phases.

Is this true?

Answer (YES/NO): NO